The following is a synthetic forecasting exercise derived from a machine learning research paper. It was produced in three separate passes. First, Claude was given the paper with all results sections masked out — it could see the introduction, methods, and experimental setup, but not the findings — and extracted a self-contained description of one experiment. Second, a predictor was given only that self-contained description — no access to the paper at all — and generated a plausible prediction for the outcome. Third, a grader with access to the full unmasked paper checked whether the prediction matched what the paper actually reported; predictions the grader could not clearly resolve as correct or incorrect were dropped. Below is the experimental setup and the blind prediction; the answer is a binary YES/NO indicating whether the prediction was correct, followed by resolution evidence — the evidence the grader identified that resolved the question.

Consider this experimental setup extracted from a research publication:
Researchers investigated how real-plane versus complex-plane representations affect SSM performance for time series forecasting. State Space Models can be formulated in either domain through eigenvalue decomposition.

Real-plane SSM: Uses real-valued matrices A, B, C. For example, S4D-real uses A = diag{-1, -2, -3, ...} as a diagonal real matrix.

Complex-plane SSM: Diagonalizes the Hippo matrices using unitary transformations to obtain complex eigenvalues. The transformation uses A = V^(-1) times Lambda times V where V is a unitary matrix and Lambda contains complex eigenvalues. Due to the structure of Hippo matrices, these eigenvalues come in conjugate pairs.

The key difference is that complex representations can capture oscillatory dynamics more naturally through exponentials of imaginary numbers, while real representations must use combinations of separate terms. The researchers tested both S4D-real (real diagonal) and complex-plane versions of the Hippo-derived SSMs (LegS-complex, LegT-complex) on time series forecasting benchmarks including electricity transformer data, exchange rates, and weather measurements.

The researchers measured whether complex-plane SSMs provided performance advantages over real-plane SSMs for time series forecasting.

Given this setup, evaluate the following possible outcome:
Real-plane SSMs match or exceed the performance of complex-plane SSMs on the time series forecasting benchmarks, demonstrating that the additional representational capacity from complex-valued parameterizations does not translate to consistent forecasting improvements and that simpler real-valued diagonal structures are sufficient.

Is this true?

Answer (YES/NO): YES